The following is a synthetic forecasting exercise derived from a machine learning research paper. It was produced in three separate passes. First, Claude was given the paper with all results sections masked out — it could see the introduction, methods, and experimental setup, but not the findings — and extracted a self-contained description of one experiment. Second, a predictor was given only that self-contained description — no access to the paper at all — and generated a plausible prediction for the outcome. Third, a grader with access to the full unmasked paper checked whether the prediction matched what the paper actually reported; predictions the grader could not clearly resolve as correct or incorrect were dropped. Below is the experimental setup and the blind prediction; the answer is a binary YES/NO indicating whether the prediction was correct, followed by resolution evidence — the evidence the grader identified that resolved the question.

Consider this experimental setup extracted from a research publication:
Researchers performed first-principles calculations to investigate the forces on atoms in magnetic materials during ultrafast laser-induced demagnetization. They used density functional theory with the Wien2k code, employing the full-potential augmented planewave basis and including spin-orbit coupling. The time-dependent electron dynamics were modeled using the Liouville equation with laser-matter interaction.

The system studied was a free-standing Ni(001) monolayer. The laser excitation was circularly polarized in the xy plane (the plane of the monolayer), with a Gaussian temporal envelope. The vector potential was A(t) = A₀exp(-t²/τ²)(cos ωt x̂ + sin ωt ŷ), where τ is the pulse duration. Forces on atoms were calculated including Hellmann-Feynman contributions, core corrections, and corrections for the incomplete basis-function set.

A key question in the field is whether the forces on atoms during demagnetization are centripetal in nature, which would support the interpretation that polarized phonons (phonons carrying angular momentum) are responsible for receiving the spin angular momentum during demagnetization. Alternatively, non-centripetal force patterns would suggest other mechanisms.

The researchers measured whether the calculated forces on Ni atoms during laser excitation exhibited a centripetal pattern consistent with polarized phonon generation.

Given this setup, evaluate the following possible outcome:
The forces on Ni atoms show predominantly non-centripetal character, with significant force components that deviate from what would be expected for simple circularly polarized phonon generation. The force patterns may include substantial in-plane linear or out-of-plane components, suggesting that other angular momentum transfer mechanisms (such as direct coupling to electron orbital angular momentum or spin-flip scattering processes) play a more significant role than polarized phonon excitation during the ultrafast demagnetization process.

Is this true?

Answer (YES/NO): YES